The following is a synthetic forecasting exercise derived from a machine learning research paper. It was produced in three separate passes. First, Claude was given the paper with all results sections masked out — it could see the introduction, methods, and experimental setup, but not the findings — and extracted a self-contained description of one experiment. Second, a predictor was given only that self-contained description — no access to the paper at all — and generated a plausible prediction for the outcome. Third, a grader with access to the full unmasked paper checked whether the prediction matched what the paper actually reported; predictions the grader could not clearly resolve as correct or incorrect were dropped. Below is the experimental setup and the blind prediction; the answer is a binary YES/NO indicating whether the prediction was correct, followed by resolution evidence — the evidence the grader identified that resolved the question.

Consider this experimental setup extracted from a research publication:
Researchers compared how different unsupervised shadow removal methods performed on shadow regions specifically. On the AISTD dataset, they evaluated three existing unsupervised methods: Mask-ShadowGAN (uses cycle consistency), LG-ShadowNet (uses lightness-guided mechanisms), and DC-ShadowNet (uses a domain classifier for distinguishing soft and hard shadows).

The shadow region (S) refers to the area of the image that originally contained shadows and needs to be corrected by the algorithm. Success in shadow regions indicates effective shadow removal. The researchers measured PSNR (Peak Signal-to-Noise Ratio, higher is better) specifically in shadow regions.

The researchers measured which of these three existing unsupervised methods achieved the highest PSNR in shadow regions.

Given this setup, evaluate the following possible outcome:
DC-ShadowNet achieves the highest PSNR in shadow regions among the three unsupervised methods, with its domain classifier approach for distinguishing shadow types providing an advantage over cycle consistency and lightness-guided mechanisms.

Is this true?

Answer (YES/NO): YES